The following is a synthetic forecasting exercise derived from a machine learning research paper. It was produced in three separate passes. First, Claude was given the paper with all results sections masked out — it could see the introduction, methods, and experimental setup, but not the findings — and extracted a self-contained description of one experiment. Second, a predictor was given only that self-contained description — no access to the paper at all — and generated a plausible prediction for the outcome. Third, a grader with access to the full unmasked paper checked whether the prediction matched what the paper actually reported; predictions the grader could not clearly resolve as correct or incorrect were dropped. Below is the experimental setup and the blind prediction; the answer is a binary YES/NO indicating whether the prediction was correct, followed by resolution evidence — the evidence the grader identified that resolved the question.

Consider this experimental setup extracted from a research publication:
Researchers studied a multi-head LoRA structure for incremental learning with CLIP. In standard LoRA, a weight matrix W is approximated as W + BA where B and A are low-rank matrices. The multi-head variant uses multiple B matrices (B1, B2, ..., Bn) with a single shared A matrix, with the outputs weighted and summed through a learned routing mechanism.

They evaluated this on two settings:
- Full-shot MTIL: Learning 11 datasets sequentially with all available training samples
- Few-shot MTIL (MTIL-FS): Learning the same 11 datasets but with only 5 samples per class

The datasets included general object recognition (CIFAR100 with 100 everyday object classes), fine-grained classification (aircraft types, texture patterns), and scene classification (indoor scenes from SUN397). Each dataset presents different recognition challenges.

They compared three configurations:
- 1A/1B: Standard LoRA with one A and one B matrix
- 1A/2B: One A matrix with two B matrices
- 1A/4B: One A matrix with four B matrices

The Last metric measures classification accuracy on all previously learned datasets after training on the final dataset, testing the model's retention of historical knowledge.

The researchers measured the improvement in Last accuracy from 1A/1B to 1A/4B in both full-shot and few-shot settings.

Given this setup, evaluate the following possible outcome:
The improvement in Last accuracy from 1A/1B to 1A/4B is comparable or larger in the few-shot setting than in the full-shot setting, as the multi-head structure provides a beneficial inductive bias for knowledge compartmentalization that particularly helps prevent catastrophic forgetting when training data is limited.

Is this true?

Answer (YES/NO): YES